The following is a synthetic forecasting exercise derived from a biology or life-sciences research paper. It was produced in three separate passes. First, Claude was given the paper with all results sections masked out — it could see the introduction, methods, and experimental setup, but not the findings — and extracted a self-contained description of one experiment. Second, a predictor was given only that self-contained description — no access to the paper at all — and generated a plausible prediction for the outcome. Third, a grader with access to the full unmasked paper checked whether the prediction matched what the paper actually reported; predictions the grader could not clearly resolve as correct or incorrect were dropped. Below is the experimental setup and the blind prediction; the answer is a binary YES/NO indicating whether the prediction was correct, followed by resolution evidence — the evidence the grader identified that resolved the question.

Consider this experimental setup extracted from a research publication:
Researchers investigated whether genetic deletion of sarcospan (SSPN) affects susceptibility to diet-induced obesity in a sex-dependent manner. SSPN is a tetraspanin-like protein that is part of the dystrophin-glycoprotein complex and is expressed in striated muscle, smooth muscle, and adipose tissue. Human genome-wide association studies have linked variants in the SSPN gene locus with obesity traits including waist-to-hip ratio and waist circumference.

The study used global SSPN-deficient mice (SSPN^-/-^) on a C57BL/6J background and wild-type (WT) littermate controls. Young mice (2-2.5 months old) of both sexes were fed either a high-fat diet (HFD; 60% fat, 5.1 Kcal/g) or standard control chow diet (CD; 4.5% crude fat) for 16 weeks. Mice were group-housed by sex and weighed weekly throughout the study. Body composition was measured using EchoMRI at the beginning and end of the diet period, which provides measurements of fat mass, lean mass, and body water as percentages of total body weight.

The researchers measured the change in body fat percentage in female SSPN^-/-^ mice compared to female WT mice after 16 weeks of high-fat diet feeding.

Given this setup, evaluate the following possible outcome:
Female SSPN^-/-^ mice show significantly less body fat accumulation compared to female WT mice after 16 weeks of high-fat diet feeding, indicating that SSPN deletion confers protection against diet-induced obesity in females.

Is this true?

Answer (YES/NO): YES